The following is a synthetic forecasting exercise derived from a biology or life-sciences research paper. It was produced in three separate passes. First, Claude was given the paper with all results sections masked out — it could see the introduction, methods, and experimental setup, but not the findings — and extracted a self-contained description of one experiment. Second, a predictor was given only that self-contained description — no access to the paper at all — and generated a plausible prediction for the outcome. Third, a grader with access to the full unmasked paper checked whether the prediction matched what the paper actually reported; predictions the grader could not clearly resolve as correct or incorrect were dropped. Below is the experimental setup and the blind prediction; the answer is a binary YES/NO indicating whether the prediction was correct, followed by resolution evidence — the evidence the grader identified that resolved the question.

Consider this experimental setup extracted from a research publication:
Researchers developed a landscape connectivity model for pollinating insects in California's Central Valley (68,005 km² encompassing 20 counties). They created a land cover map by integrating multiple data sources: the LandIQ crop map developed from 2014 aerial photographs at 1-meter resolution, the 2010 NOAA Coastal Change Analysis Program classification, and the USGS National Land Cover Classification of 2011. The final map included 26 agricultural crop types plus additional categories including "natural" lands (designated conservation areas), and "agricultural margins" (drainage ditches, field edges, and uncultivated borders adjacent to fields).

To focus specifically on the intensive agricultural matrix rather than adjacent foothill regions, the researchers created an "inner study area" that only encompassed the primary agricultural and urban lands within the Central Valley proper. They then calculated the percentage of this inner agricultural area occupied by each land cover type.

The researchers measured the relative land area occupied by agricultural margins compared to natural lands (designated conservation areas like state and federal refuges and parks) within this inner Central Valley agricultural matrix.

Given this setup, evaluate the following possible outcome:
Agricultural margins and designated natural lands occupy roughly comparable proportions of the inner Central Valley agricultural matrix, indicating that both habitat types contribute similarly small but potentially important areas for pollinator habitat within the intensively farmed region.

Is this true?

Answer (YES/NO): NO